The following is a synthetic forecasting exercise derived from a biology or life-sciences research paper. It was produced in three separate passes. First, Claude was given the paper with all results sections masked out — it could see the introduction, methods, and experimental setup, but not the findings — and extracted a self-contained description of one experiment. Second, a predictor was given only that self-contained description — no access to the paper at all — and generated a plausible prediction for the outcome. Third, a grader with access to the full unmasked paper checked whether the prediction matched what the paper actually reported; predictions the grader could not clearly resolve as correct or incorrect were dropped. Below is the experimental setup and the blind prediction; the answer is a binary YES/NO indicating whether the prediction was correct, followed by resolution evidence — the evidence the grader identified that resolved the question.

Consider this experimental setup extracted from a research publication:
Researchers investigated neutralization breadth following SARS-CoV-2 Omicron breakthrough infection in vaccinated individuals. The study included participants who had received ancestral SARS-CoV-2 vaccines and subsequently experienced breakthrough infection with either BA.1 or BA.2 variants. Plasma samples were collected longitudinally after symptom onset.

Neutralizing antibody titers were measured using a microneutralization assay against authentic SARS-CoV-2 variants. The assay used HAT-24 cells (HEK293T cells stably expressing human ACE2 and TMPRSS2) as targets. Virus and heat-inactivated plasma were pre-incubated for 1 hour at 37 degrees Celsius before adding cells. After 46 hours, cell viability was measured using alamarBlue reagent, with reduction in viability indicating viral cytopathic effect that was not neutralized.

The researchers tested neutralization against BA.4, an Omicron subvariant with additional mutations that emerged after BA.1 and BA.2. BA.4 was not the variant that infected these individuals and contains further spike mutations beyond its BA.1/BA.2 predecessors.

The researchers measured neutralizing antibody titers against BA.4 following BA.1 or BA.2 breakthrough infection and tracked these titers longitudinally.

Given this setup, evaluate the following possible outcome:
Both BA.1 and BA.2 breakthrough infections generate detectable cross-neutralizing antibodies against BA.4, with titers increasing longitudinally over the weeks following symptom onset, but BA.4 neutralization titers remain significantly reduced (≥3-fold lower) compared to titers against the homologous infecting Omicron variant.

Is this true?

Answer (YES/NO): NO